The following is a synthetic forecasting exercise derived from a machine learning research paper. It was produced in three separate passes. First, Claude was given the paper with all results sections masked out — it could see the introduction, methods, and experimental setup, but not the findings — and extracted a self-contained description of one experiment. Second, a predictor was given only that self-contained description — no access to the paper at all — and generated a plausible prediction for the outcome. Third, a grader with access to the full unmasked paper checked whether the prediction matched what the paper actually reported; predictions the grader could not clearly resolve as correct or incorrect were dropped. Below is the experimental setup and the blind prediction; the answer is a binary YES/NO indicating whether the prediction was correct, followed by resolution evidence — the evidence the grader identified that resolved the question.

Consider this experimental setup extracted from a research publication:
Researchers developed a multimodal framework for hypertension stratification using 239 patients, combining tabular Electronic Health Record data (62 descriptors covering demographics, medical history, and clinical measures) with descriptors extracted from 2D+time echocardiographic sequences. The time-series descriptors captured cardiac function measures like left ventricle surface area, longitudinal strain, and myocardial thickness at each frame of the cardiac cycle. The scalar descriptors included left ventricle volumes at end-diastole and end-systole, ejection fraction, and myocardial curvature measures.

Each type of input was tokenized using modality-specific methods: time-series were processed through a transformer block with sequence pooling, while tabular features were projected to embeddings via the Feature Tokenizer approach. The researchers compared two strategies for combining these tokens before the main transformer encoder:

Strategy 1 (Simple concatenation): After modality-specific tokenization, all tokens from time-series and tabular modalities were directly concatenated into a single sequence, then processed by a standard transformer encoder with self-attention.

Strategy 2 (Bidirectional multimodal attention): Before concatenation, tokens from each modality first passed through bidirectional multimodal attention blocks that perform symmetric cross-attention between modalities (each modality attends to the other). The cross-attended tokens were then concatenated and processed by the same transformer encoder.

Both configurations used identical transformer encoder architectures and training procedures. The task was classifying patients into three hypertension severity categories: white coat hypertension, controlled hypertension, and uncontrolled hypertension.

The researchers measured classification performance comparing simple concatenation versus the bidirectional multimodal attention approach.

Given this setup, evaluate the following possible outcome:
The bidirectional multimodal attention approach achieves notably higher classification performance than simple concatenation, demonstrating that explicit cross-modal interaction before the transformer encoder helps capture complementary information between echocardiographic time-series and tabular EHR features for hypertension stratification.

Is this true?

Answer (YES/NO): NO